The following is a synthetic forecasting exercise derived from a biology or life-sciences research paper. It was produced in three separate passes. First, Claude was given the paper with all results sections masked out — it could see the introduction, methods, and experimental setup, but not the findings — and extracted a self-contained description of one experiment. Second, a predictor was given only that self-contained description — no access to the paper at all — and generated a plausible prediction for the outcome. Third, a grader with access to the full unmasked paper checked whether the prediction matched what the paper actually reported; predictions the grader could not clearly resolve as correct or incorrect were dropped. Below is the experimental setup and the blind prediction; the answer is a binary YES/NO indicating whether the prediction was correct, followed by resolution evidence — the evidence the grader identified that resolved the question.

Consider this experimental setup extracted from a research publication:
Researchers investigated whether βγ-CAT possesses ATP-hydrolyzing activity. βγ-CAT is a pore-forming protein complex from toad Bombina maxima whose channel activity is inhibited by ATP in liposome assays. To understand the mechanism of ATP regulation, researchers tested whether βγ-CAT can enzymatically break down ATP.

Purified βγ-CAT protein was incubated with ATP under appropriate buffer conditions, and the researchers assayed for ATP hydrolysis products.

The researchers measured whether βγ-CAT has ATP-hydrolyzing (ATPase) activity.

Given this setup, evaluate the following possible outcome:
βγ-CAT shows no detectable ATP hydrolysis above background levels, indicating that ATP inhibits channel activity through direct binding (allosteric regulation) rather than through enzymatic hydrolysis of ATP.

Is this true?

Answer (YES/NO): YES